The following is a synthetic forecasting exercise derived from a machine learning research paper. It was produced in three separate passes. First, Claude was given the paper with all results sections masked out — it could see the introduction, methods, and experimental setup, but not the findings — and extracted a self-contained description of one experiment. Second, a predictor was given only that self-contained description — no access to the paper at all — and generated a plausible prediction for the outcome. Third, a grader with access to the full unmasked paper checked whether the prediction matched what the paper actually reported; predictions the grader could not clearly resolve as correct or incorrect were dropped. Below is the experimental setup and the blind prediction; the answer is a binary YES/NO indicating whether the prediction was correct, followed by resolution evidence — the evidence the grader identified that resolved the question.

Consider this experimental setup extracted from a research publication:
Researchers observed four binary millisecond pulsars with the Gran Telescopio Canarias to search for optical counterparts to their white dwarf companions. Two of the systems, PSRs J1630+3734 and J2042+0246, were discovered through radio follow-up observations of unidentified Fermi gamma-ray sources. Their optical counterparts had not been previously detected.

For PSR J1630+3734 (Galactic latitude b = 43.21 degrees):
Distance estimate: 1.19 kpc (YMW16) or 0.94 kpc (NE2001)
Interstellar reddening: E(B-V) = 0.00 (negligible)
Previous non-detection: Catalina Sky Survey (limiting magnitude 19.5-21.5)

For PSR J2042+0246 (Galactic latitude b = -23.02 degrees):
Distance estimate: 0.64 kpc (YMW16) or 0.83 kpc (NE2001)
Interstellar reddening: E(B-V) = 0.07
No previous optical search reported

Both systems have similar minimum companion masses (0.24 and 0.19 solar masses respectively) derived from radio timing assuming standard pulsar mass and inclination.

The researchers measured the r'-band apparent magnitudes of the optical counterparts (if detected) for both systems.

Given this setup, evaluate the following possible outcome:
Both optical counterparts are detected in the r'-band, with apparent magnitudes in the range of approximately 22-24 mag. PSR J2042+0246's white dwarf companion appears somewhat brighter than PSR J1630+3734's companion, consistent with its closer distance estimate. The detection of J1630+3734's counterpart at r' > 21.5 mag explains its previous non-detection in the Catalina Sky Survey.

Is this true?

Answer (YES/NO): NO